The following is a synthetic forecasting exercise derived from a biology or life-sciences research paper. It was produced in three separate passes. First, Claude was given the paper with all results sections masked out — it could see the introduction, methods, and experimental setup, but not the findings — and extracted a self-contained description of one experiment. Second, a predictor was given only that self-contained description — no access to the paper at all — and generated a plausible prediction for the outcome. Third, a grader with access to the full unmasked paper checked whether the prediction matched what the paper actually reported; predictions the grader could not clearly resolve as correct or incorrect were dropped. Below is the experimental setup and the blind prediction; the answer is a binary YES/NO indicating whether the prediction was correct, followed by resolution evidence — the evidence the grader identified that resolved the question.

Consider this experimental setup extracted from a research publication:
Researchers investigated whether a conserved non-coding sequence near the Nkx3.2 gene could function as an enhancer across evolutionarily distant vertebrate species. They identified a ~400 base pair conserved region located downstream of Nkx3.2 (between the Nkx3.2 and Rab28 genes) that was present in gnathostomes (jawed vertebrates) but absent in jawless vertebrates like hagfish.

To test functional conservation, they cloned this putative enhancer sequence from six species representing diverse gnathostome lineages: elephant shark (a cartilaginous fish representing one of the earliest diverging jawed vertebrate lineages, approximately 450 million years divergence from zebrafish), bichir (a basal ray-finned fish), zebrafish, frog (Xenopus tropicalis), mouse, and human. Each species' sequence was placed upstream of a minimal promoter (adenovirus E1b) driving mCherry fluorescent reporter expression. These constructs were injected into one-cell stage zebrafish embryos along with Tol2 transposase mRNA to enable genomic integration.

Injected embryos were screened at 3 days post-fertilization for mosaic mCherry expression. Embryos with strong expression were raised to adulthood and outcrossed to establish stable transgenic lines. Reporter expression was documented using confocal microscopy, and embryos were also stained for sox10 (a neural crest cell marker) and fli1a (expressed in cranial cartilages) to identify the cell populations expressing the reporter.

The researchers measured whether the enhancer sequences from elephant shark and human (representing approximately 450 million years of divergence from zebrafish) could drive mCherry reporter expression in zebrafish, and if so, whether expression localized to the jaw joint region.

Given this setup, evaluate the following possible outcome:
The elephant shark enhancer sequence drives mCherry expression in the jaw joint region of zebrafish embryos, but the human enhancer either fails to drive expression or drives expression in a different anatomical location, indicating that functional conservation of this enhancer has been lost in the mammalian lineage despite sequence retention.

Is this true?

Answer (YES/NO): NO